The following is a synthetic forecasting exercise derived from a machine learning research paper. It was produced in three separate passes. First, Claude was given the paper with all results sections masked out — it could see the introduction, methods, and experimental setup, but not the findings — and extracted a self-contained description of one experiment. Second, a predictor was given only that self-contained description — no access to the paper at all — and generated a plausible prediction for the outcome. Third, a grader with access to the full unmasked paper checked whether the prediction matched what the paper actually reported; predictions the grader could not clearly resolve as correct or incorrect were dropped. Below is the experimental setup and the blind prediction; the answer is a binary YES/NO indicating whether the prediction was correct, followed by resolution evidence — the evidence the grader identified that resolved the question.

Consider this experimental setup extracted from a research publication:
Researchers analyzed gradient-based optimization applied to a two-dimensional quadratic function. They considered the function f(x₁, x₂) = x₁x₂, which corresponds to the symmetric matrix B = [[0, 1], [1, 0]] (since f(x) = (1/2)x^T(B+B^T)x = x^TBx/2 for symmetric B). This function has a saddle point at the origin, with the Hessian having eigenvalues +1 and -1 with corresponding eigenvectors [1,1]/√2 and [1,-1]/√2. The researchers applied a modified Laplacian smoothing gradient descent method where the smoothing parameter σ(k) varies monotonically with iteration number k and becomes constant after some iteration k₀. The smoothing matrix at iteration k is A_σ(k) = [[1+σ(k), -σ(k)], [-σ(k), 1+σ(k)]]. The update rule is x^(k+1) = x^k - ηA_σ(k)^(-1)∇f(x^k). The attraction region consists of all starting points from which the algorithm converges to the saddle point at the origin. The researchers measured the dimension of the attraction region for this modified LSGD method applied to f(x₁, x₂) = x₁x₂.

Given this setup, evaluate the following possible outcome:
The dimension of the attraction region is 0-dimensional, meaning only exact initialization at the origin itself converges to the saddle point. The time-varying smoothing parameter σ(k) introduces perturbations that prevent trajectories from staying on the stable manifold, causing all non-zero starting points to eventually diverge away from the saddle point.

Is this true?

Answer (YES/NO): NO